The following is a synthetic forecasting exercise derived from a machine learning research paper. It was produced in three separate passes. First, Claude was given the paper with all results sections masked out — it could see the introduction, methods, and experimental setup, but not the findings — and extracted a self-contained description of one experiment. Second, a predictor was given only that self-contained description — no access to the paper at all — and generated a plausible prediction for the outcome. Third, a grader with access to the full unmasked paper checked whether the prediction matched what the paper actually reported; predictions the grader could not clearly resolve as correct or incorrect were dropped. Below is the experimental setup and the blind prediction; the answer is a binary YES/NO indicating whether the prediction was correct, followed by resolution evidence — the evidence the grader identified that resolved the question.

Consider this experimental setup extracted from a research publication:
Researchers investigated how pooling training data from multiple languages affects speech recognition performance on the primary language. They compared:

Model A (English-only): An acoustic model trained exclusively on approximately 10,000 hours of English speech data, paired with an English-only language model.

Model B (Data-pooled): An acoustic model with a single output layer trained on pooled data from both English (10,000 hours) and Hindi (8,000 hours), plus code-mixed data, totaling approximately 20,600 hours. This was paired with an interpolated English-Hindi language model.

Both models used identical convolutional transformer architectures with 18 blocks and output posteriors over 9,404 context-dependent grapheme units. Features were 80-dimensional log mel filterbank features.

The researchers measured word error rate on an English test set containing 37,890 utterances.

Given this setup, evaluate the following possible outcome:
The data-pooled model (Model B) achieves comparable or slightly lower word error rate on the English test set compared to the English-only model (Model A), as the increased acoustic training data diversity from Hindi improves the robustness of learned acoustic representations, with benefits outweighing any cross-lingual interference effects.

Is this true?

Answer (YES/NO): NO